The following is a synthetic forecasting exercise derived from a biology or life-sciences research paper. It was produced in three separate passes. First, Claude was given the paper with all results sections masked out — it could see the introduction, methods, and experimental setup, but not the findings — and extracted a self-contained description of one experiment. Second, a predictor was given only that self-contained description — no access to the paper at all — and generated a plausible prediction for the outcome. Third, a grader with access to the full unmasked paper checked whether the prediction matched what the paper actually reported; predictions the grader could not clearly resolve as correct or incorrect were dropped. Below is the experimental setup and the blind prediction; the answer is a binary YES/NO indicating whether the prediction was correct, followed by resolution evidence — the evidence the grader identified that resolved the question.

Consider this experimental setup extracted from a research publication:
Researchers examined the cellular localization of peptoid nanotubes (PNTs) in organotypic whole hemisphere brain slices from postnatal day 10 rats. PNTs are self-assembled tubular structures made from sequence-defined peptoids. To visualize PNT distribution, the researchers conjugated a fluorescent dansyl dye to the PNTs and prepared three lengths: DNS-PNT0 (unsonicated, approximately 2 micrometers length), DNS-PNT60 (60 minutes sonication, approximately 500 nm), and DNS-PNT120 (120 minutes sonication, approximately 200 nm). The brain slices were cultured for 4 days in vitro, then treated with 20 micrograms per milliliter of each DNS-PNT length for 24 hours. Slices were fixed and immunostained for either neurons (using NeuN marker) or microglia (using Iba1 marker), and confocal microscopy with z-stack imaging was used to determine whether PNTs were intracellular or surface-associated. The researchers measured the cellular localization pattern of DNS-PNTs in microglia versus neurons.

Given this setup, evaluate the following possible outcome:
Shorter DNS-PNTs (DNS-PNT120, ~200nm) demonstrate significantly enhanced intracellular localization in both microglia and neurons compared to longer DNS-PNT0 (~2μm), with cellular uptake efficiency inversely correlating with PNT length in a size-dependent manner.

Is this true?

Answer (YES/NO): NO